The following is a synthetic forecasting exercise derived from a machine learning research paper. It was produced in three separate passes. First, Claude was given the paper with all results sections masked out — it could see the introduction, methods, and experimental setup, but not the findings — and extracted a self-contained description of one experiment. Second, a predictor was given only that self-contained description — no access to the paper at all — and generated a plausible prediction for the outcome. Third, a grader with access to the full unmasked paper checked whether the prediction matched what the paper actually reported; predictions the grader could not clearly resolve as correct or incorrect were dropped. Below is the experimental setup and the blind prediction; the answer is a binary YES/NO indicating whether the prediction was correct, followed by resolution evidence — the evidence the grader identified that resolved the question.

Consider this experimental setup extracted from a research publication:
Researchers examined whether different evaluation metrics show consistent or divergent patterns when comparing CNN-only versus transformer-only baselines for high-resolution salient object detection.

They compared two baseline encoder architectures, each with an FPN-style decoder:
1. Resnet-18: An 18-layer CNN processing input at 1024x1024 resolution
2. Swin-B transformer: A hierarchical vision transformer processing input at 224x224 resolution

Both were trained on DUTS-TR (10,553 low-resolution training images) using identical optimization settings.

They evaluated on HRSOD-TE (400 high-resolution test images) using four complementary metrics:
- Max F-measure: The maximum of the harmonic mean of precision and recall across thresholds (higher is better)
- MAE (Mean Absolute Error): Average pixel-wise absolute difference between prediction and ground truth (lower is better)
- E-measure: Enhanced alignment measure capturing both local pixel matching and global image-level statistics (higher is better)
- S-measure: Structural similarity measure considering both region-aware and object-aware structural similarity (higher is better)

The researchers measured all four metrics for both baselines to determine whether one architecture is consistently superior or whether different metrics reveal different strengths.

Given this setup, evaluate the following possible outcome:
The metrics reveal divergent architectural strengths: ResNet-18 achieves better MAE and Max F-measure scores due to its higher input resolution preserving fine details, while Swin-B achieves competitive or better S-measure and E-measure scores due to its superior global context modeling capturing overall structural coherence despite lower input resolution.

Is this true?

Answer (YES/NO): NO